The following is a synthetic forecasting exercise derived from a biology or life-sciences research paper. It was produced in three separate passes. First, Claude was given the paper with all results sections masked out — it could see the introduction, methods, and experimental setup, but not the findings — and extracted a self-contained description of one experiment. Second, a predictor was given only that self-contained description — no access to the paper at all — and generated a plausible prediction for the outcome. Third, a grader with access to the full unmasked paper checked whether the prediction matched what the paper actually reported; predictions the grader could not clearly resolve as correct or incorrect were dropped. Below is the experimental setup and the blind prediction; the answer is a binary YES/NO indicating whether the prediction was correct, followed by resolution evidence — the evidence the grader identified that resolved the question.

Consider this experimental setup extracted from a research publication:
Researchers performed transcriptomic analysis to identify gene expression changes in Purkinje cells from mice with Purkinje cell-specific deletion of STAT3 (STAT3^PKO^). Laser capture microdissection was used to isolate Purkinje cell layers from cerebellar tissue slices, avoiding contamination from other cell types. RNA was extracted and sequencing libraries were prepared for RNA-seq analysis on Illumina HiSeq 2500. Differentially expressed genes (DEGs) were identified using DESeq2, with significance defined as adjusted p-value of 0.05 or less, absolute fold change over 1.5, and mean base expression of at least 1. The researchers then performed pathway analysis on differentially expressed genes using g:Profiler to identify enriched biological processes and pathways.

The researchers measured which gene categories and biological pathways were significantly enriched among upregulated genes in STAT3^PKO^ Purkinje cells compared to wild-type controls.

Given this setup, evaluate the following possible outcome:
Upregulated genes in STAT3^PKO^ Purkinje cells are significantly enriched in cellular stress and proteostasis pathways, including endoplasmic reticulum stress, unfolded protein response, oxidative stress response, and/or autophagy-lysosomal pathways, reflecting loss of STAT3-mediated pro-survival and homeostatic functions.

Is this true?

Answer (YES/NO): NO